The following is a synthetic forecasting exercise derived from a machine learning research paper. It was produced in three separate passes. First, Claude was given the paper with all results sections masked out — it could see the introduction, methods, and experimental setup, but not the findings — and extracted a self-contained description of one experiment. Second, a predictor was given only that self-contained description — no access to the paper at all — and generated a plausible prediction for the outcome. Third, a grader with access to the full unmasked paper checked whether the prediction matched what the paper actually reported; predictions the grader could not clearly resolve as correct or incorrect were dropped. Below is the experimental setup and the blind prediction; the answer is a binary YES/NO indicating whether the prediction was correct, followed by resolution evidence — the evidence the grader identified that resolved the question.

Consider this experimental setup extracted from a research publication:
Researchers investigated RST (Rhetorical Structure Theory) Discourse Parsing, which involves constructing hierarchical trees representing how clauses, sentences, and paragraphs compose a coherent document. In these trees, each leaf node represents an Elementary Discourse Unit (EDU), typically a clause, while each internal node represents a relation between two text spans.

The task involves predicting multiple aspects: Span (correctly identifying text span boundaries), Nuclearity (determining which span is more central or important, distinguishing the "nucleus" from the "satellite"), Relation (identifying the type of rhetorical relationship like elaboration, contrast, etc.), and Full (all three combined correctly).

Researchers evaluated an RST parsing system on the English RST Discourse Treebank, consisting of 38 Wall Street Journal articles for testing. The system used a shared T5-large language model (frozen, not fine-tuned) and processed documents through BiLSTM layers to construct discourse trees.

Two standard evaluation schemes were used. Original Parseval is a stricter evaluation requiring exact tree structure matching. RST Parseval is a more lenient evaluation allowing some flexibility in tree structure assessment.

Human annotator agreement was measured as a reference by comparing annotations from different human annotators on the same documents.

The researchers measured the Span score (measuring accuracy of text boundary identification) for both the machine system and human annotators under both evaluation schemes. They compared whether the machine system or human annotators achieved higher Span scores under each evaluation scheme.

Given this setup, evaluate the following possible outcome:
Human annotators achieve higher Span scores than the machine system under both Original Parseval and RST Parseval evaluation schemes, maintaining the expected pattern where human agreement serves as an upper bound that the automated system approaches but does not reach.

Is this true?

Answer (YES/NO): NO